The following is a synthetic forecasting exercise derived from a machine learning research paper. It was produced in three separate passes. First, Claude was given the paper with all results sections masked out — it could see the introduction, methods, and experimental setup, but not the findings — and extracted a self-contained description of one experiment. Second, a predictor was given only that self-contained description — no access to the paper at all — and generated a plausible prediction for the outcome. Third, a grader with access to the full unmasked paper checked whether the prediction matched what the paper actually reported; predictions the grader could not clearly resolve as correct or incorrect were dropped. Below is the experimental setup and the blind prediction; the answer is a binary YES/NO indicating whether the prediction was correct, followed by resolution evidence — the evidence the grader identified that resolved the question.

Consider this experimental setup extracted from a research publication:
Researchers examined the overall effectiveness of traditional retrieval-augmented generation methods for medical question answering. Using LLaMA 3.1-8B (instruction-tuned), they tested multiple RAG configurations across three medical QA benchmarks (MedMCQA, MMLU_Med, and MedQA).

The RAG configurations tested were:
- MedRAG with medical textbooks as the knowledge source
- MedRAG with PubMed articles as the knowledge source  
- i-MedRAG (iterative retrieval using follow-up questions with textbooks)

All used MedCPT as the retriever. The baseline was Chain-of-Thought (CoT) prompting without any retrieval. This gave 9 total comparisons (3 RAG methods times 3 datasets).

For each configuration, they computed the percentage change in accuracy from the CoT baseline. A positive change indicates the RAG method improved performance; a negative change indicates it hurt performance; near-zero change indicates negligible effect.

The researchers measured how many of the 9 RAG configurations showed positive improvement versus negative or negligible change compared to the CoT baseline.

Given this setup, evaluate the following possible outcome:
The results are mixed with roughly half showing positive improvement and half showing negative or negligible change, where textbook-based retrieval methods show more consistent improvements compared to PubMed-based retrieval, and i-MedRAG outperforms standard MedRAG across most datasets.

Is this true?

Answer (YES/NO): NO